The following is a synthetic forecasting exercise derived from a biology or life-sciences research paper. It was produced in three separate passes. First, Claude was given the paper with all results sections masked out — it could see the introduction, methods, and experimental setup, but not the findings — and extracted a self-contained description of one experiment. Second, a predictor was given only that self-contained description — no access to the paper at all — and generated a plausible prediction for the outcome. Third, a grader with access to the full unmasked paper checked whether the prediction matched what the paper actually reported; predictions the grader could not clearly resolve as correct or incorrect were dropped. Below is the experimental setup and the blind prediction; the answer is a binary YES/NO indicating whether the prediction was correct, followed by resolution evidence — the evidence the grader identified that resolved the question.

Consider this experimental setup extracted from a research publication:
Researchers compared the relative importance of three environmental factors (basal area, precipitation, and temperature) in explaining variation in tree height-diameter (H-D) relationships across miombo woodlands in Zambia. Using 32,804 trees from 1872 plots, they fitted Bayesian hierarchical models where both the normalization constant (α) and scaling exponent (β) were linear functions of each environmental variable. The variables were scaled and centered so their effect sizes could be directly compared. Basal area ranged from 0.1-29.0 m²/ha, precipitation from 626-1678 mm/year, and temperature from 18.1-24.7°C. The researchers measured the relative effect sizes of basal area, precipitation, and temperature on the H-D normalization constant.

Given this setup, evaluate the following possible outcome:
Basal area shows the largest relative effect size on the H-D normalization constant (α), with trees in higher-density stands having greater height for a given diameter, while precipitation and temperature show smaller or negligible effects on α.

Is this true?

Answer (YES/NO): YES